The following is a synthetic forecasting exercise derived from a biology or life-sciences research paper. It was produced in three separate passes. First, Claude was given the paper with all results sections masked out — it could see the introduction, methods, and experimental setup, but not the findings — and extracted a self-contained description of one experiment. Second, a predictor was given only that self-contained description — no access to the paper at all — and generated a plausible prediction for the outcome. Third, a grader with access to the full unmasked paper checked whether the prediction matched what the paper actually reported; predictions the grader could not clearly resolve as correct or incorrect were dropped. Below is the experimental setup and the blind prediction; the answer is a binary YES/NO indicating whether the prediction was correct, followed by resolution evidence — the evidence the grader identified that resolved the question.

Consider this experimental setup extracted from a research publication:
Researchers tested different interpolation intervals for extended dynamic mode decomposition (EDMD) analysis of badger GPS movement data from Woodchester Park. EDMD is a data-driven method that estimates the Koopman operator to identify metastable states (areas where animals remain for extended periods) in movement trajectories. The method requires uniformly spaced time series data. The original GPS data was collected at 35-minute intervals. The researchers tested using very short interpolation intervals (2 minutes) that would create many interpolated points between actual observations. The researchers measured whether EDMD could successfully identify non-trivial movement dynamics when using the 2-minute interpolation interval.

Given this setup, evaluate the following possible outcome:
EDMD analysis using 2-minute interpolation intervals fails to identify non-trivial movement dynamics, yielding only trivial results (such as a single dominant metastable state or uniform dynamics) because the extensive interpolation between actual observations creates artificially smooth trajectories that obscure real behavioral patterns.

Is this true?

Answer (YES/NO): YES